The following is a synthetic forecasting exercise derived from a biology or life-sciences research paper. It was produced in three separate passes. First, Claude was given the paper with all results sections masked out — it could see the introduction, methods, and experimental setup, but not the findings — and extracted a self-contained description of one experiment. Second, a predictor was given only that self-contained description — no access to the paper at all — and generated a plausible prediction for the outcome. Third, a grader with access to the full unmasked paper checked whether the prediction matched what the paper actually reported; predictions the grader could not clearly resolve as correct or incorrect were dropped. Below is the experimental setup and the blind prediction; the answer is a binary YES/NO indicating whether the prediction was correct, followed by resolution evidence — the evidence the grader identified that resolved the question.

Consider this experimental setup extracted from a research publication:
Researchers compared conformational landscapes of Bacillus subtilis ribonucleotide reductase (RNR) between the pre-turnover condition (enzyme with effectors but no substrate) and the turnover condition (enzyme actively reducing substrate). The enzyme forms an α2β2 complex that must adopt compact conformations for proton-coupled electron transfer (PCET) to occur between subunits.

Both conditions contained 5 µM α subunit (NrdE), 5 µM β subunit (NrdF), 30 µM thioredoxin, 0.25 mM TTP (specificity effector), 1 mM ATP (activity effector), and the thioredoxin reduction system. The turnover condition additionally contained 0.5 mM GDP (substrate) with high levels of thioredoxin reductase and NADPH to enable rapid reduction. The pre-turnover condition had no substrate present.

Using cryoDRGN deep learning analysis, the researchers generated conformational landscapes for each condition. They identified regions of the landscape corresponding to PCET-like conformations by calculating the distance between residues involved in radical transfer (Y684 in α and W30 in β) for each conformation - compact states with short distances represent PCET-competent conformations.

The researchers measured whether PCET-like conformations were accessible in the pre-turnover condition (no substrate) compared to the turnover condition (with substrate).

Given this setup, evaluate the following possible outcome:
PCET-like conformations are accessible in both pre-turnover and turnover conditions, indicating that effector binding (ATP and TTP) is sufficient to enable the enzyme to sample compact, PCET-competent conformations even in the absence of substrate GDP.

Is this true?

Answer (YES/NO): NO